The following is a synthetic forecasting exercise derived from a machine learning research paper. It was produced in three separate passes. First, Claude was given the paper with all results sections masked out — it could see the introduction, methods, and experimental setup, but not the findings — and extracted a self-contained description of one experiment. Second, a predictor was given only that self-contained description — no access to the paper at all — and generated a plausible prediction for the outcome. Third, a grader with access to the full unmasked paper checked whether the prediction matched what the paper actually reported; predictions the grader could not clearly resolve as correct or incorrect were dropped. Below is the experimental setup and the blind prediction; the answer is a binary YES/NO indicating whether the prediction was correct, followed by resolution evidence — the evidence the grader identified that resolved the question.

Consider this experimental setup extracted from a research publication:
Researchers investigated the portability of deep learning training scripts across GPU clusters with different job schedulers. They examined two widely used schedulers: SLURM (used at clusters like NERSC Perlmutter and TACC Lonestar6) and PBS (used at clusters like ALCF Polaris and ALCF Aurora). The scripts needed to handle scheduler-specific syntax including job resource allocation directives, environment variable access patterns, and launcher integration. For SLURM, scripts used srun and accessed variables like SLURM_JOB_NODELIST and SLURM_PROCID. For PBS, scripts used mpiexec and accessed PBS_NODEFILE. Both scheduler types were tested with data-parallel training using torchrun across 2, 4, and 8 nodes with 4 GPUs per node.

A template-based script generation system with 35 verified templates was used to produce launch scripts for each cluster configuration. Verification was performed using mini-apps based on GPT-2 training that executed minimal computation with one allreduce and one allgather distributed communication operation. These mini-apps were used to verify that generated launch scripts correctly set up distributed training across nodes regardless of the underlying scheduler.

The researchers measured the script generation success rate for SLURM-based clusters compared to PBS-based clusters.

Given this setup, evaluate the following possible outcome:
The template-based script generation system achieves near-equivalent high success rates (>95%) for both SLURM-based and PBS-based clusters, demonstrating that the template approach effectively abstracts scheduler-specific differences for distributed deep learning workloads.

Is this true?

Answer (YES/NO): NO